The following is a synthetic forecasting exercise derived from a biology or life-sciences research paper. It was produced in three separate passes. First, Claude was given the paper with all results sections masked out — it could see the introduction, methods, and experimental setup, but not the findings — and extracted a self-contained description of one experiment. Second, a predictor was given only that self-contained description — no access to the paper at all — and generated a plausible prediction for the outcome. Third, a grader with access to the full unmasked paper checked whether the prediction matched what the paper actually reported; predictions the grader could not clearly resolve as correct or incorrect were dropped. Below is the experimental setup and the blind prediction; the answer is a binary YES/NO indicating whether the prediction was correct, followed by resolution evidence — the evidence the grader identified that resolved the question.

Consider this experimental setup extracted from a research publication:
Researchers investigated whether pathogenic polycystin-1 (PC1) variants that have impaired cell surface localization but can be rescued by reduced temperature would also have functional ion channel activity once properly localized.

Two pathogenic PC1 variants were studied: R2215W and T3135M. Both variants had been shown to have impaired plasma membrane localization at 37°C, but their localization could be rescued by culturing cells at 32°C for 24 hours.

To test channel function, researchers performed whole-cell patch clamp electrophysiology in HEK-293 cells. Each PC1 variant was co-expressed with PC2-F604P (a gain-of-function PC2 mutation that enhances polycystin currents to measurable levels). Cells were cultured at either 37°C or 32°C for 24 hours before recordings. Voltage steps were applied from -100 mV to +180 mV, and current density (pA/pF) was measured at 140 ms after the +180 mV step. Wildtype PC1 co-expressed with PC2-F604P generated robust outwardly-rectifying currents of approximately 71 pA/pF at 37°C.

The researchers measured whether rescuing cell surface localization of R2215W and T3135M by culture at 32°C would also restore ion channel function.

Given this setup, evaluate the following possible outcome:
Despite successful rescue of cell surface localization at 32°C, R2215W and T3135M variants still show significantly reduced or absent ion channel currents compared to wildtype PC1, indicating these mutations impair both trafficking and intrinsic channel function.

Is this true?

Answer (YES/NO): NO